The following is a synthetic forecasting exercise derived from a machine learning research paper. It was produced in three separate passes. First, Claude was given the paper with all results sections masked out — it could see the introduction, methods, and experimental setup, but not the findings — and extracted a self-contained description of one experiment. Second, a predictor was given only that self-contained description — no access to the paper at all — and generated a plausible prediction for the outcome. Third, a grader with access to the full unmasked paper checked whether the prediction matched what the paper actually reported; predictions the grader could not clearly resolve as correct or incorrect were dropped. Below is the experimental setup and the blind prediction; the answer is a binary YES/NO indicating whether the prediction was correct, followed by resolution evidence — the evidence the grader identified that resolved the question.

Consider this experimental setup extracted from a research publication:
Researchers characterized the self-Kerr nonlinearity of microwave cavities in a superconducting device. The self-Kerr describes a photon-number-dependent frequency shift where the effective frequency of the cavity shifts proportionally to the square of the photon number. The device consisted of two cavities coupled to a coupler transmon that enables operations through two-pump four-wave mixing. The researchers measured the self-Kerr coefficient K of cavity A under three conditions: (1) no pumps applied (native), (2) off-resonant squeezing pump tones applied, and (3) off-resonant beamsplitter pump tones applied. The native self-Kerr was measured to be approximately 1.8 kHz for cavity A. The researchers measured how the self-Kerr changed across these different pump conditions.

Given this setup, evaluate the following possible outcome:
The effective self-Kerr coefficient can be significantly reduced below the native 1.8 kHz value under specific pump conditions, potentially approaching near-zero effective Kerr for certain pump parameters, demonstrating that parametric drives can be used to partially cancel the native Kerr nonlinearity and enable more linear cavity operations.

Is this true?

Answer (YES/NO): NO